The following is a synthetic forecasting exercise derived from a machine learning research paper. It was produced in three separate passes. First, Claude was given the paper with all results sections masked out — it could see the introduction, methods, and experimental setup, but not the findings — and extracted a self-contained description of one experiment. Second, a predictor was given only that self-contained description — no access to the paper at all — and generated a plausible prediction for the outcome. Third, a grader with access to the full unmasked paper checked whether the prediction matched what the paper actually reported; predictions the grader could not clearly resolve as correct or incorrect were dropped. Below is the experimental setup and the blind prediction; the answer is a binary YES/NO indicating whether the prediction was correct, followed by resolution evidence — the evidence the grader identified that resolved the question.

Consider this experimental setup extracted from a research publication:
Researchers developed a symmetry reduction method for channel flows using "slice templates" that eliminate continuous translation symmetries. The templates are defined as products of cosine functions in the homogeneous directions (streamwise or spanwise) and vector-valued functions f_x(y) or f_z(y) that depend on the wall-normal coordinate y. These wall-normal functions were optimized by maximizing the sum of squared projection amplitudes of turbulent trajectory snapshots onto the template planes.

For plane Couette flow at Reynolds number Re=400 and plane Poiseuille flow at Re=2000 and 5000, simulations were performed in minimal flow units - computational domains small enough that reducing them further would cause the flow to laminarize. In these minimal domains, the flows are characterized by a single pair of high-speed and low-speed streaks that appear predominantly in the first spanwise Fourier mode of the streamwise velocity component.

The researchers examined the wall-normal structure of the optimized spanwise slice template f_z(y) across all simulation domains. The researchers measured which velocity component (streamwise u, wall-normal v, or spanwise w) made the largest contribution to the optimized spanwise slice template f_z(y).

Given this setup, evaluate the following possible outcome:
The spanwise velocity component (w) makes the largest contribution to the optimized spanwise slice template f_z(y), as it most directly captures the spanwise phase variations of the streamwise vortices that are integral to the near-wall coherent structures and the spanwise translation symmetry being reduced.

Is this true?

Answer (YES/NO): NO